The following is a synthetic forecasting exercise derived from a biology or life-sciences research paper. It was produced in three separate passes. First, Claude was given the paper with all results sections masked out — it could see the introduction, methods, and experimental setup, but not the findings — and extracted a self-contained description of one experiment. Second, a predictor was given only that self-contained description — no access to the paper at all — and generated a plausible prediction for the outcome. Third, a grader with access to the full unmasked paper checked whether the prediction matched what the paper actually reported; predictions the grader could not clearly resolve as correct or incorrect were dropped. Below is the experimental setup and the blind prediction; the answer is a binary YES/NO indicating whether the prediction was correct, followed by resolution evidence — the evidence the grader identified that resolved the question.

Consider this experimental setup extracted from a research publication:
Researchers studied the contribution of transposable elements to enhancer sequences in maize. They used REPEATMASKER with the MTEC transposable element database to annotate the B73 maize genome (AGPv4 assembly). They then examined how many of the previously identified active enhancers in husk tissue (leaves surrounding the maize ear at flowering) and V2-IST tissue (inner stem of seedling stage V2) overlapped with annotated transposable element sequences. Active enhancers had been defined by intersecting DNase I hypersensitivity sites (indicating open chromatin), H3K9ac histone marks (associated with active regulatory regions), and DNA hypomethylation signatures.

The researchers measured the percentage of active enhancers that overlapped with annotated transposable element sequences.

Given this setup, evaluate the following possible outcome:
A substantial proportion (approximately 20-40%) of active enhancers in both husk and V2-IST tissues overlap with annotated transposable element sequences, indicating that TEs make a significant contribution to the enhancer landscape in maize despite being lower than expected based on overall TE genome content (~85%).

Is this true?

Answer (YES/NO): NO